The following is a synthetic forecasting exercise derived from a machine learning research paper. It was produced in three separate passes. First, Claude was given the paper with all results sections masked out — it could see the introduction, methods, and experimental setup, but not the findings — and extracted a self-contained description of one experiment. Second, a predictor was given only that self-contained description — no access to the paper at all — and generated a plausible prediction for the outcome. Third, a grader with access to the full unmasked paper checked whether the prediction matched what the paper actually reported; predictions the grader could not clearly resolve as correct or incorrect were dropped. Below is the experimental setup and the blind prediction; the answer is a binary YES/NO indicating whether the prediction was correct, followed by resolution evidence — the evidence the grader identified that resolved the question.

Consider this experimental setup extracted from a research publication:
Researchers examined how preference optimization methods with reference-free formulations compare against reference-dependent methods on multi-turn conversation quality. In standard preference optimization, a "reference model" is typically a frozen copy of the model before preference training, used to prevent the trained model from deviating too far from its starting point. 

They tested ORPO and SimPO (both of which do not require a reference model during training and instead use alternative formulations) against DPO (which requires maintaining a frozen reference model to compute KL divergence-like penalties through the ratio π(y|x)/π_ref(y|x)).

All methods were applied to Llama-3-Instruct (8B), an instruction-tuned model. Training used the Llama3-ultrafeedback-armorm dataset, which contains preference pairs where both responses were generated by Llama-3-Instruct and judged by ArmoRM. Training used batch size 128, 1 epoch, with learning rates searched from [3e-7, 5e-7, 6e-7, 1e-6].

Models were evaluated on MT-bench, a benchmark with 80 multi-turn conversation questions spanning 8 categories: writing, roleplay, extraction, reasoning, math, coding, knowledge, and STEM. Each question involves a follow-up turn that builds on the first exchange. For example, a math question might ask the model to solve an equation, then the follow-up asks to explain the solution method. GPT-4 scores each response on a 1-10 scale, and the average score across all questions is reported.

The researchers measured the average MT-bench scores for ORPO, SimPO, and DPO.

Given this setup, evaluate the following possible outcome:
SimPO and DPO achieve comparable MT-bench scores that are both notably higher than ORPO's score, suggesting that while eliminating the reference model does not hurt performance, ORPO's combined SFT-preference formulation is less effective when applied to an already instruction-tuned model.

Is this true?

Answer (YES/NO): NO